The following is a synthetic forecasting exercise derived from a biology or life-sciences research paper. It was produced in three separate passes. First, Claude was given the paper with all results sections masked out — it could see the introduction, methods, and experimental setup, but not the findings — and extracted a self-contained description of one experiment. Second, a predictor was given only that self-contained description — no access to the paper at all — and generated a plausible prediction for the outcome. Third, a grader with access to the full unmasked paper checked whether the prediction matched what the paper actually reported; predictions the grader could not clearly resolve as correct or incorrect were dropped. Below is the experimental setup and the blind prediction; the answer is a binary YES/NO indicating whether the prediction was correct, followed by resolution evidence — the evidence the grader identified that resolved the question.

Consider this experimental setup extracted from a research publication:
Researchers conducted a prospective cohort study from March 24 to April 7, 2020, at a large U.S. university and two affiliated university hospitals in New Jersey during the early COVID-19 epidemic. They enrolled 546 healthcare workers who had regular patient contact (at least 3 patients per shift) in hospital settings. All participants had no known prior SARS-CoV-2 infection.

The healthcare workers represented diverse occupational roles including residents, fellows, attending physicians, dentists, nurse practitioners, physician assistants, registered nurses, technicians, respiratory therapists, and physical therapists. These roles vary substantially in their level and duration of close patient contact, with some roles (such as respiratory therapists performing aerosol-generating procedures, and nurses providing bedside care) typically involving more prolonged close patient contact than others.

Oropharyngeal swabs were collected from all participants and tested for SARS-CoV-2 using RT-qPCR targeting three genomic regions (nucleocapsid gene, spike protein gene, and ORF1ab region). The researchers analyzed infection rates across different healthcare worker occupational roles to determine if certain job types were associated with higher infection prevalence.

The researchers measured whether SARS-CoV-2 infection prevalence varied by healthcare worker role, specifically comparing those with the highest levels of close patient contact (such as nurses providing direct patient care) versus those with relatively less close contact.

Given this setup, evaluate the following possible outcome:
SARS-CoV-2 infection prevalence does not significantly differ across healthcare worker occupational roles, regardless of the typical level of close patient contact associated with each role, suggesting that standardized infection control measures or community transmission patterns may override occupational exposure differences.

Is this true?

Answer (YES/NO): NO